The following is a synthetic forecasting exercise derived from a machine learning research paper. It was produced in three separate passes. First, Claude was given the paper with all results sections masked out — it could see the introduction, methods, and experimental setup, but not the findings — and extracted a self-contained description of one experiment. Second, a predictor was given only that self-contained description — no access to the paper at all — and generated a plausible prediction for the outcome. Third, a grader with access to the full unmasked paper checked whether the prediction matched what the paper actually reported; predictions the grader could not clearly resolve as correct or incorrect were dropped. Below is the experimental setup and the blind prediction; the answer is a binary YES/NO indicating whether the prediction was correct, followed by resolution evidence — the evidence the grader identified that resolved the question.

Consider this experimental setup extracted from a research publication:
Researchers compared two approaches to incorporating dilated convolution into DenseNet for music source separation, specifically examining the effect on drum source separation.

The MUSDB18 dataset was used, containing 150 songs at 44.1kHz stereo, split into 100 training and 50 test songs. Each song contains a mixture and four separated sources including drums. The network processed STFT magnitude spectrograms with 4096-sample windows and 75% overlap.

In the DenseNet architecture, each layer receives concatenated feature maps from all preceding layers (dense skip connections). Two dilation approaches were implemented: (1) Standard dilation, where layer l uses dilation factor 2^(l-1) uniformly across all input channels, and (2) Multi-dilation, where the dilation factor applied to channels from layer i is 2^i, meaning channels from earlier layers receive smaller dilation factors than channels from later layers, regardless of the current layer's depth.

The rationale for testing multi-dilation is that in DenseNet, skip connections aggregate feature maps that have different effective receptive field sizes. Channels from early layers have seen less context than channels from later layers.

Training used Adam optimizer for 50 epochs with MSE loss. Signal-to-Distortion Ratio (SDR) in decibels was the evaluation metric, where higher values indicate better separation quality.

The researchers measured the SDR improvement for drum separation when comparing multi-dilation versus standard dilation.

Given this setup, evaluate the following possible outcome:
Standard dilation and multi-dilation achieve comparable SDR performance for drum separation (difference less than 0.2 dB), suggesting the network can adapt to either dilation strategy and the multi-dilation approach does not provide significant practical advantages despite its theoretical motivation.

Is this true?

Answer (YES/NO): NO